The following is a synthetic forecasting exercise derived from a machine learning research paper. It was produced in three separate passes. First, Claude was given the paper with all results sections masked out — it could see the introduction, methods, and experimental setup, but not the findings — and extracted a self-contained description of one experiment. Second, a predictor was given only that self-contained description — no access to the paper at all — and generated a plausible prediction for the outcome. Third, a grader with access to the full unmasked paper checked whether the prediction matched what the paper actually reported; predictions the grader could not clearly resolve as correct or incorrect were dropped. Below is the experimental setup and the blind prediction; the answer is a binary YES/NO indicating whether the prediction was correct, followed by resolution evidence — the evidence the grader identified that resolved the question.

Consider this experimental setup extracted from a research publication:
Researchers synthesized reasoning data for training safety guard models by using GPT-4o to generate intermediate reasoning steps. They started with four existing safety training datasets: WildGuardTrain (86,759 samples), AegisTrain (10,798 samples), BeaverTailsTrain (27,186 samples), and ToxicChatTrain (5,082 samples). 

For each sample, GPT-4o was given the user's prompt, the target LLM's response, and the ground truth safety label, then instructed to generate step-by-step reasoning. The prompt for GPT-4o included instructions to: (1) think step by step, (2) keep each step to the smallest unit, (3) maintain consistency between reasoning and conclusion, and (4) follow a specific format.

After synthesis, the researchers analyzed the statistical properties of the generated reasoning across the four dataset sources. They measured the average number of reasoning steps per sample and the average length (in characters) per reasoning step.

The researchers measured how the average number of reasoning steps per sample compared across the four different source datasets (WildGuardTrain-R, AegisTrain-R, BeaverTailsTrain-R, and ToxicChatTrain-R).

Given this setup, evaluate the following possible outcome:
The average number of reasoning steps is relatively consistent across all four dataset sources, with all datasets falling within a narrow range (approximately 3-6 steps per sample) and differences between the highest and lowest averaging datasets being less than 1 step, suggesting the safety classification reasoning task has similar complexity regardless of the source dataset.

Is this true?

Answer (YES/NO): YES